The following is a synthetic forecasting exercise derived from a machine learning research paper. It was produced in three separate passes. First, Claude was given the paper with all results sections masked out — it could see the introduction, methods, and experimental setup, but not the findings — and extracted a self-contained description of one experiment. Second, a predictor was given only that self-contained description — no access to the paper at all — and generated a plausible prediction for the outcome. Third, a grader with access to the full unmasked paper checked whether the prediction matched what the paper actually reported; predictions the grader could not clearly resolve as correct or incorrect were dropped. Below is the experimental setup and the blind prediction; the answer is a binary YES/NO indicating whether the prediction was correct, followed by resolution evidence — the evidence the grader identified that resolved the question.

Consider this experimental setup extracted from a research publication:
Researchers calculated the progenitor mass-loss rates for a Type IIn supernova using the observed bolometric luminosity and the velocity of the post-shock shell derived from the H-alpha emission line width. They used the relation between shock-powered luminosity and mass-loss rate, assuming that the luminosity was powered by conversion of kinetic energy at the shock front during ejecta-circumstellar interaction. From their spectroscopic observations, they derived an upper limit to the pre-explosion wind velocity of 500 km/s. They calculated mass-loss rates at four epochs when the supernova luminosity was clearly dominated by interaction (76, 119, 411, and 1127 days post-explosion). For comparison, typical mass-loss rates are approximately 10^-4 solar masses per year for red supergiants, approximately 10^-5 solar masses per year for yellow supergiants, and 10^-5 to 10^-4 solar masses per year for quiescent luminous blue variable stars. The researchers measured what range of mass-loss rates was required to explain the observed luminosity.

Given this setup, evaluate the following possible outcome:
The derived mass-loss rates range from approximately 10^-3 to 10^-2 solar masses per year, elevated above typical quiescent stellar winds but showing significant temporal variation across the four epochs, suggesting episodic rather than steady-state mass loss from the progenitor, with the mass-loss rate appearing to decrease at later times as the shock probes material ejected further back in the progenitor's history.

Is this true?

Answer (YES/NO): NO